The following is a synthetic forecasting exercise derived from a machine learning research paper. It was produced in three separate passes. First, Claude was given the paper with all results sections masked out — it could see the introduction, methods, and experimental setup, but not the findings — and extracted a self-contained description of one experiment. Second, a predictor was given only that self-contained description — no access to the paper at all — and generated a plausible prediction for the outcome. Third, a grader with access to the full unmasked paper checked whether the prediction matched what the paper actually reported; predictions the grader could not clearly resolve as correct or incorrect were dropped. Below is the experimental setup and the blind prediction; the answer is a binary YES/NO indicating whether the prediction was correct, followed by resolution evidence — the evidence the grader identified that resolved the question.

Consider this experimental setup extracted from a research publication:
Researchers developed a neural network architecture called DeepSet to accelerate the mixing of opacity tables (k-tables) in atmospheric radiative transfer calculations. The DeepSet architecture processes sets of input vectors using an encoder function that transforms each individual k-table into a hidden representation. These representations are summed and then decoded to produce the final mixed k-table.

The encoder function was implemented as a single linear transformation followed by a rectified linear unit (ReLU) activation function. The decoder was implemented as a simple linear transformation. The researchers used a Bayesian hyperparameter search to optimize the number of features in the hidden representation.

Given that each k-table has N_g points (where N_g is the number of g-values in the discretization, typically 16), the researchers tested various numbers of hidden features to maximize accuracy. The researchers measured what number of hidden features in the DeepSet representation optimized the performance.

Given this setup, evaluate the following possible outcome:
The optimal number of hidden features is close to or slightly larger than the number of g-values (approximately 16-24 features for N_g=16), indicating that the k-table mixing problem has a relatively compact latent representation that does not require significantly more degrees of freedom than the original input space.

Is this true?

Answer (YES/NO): YES